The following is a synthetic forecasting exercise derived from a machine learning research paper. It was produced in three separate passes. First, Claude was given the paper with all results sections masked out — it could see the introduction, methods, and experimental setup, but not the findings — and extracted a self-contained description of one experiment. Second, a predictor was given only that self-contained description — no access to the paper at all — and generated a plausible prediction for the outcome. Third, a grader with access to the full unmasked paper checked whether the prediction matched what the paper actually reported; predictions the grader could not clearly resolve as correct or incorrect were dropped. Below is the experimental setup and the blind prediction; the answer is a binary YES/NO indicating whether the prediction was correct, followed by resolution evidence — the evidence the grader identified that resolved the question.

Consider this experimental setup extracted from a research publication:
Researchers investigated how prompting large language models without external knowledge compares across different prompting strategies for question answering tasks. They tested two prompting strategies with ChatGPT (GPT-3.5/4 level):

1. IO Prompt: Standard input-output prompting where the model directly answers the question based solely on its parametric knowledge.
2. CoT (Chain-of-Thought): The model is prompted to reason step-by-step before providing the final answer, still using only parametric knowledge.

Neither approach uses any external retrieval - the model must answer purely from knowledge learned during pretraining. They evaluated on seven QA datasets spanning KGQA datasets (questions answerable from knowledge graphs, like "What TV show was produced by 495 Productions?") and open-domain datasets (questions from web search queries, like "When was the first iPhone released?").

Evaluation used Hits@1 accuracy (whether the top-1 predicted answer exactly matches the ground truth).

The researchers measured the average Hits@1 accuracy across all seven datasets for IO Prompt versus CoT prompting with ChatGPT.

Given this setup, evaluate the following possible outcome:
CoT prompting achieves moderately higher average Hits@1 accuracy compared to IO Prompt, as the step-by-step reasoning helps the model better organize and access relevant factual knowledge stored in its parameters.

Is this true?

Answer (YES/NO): NO